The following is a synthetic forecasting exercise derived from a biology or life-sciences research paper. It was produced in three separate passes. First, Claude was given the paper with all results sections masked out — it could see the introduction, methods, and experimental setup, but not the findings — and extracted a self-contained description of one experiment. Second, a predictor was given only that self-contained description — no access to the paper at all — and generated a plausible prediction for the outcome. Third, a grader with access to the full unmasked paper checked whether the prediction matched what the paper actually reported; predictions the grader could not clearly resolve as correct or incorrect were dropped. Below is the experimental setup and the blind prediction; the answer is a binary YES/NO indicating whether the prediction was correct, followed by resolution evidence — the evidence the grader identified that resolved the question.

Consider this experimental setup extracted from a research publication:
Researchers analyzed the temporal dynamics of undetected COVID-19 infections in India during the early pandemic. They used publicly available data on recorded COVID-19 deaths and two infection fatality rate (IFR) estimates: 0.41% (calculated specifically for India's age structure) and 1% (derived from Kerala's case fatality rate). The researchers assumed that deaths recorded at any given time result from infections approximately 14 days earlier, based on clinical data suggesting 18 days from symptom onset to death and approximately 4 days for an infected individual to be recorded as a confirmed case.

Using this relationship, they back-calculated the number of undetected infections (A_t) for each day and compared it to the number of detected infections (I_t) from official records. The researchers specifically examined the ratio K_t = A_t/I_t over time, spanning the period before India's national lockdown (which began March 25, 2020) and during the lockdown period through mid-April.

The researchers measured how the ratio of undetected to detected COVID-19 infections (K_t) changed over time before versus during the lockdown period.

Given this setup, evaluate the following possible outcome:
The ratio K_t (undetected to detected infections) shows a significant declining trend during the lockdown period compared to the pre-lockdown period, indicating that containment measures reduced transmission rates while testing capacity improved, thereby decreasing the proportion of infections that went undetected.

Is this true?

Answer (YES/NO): YES